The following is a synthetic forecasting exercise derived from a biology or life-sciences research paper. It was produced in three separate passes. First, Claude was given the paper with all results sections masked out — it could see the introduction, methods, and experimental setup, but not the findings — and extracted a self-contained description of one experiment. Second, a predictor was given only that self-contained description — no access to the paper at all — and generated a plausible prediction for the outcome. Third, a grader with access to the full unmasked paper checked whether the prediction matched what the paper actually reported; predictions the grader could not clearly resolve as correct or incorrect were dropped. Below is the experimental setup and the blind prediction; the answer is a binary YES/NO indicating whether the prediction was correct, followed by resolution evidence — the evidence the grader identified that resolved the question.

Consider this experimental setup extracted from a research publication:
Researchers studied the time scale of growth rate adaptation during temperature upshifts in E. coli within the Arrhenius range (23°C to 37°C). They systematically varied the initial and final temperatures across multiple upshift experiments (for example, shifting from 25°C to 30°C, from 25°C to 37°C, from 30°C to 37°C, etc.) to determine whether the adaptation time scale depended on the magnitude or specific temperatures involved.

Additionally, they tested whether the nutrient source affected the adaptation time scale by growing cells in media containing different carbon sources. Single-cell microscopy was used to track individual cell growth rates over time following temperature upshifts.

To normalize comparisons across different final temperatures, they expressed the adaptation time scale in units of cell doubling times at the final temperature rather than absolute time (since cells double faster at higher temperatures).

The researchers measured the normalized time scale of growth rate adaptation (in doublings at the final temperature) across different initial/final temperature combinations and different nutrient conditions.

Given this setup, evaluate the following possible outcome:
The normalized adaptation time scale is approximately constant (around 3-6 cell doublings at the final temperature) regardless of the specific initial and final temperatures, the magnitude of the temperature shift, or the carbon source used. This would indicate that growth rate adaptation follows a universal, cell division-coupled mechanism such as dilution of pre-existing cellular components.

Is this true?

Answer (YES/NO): NO